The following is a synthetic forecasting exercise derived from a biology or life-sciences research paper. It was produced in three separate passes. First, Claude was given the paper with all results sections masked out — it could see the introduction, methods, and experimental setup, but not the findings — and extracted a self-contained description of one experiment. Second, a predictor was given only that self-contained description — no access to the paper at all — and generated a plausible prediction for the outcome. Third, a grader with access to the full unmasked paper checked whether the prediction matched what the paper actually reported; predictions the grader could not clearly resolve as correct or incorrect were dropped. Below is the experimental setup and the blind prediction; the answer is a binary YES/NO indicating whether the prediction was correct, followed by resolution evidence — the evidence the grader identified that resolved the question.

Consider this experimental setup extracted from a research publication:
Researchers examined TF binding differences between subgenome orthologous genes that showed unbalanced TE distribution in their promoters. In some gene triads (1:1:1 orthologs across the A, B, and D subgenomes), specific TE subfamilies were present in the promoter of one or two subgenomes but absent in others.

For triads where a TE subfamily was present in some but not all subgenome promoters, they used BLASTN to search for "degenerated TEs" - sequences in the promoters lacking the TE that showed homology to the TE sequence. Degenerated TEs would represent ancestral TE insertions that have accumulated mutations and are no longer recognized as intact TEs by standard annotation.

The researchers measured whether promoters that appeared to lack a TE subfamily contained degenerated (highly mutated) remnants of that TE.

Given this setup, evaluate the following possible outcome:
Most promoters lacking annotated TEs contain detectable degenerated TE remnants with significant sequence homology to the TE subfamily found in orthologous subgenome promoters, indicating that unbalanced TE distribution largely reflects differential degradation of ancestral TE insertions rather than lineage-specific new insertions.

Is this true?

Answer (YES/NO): NO